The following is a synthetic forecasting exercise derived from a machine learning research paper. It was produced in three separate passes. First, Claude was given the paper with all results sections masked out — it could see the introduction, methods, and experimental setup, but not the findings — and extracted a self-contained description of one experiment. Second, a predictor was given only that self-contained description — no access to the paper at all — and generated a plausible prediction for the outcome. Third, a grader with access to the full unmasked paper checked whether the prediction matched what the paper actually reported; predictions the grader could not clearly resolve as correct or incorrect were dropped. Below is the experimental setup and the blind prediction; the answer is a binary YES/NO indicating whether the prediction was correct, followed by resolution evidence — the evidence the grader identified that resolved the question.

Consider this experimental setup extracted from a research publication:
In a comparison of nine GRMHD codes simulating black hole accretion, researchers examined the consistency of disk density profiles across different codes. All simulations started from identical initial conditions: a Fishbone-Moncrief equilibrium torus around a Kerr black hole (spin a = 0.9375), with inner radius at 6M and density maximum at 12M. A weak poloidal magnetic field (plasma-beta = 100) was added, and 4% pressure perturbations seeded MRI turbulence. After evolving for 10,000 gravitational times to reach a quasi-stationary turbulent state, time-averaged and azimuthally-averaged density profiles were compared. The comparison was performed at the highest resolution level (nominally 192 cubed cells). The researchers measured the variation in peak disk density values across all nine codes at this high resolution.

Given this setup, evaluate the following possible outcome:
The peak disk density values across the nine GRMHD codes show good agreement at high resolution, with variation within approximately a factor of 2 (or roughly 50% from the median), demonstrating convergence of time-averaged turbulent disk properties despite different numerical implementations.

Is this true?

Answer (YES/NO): NO